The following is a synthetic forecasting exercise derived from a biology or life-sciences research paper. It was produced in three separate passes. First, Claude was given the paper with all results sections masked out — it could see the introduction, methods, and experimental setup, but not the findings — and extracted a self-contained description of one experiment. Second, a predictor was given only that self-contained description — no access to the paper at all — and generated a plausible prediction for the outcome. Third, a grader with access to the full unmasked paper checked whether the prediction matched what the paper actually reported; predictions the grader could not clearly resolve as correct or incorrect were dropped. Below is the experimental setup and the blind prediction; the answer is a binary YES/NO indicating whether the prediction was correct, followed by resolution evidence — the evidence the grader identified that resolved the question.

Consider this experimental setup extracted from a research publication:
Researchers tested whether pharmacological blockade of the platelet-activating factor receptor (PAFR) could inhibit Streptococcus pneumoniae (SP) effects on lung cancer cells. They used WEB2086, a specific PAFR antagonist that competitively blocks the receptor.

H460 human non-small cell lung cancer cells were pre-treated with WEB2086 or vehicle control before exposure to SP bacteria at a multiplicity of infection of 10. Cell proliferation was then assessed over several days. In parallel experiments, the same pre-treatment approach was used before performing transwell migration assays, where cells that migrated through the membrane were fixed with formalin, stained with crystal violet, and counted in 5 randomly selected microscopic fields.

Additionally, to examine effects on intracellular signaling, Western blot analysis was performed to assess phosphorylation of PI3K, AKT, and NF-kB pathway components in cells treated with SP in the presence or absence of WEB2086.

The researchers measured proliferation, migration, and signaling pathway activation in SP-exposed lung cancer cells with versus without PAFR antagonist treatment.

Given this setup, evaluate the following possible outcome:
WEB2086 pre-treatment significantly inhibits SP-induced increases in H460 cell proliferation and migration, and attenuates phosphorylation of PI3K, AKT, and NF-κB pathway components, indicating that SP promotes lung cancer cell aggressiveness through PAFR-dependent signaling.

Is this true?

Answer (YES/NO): NO